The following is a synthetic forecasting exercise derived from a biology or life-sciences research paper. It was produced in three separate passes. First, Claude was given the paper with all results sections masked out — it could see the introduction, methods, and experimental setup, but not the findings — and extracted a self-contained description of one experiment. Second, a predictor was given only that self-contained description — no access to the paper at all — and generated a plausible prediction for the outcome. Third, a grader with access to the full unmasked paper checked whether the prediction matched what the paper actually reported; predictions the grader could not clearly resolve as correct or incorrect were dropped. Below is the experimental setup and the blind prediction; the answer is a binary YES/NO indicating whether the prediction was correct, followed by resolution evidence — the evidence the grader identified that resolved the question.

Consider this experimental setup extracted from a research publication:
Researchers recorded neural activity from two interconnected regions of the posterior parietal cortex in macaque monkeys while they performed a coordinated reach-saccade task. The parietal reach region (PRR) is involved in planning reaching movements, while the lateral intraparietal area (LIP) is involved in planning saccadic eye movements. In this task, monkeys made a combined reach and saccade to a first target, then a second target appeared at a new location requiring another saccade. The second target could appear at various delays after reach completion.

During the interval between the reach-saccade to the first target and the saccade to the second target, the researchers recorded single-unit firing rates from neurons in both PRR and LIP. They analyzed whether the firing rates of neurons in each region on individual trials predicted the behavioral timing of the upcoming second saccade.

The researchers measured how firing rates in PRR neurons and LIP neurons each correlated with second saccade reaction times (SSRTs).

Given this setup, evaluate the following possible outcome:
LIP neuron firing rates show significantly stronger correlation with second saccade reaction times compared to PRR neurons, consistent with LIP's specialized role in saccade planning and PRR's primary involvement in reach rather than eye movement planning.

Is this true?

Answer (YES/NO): NO